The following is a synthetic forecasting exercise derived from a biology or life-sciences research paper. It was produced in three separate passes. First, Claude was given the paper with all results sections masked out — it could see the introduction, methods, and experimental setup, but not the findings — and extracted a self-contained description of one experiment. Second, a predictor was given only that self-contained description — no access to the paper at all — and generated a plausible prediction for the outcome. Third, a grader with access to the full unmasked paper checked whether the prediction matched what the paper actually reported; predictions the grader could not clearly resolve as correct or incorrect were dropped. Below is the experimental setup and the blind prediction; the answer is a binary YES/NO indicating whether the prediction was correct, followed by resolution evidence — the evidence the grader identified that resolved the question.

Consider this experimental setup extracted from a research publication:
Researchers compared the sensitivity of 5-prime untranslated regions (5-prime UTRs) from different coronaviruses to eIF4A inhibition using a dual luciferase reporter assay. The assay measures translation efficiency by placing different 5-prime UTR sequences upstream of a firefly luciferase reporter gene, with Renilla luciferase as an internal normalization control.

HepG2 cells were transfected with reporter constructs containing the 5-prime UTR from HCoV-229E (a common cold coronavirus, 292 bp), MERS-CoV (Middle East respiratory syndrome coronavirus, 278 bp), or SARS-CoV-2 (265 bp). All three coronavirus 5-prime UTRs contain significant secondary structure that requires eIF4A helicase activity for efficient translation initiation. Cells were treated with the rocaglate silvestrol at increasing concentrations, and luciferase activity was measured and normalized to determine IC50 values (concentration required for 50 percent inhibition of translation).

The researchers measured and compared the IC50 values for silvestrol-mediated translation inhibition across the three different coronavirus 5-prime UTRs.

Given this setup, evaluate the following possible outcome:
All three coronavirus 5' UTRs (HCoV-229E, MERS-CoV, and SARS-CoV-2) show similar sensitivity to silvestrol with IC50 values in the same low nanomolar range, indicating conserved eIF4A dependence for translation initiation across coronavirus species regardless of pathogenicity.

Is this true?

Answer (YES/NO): NO